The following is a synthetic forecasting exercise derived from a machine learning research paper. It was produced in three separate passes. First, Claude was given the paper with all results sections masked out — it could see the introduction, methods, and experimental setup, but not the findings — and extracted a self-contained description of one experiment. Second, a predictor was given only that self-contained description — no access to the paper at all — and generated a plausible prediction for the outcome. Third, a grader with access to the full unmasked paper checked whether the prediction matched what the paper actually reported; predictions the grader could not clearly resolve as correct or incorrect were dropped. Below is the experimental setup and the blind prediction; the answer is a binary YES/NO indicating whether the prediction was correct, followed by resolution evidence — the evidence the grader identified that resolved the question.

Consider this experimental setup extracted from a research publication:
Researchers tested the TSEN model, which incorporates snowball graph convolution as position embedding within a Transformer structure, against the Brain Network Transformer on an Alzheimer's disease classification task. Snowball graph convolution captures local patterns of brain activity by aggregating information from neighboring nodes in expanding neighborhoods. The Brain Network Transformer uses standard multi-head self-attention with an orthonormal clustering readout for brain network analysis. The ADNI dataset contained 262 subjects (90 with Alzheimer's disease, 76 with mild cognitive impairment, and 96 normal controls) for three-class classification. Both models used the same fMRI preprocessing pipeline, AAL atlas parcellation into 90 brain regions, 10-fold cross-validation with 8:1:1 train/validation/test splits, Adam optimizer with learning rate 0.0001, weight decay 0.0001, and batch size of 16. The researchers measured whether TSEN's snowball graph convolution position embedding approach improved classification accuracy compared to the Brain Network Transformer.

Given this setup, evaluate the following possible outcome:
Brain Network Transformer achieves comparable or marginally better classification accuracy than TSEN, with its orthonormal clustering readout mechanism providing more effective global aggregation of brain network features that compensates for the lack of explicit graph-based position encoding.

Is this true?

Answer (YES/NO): NO